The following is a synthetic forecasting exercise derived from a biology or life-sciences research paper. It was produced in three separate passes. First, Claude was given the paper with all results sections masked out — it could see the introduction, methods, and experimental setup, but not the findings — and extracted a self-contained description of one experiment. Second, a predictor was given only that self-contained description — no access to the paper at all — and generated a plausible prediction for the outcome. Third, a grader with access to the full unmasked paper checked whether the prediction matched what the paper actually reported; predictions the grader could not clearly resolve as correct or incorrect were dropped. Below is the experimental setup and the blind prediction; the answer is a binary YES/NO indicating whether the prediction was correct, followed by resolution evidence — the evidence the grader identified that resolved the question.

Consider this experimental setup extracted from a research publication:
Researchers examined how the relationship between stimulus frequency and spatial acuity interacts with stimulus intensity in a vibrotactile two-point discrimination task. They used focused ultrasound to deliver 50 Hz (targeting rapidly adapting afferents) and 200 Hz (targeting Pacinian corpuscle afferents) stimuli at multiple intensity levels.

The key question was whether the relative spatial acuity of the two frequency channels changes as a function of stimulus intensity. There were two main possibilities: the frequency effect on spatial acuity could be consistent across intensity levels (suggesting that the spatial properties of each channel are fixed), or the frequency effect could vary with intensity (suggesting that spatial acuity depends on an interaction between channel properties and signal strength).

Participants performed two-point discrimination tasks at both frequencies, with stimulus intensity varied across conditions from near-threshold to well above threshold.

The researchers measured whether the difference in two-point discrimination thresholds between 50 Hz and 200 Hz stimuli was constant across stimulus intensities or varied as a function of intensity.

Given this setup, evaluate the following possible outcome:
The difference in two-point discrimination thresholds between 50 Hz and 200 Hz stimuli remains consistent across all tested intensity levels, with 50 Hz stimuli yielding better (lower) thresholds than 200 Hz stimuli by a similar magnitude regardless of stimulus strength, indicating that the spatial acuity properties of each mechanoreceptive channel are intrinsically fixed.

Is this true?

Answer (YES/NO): NO